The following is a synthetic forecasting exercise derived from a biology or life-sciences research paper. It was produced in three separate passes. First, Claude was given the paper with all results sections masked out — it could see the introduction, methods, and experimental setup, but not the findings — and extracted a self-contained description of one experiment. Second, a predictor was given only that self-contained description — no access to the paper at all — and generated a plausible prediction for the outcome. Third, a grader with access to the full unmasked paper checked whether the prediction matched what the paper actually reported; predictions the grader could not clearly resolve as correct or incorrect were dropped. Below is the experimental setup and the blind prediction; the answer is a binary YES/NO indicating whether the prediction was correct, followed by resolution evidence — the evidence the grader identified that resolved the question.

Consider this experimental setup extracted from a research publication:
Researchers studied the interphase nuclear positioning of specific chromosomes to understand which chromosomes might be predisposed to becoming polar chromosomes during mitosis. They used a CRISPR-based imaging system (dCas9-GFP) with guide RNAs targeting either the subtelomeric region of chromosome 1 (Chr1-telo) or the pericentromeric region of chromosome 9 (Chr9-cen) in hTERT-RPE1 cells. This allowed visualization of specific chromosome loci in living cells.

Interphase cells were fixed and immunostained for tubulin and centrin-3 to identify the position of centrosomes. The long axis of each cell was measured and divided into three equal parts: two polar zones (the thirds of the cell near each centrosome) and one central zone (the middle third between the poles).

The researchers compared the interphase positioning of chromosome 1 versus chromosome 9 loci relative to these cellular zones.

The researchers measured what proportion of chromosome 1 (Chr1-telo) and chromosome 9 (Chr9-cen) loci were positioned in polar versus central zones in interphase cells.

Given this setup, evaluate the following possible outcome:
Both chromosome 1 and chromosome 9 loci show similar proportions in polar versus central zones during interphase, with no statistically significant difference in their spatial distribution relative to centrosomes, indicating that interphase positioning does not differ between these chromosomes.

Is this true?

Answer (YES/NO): NO